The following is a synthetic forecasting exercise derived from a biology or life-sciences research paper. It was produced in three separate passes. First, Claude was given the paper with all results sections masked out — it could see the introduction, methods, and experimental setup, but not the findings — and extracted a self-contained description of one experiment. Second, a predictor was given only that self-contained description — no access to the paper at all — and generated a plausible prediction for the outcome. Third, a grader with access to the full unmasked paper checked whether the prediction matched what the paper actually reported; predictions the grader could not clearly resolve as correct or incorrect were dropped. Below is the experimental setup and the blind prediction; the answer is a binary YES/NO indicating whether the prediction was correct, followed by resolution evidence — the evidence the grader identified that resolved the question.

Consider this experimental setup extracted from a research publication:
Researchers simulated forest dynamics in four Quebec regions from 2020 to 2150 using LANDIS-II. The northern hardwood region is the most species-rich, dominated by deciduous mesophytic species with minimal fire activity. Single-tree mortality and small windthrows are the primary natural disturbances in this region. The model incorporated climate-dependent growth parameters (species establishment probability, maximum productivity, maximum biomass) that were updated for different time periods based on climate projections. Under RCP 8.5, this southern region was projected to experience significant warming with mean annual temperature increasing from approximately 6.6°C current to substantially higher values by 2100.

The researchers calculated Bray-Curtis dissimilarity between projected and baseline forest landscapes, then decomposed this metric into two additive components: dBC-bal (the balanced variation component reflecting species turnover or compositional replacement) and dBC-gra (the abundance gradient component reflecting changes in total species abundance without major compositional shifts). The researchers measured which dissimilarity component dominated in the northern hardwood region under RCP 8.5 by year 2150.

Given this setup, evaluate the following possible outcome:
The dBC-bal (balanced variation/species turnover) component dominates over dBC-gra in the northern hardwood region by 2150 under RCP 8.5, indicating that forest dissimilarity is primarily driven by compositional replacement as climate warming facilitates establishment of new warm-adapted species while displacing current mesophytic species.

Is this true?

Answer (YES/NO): NO